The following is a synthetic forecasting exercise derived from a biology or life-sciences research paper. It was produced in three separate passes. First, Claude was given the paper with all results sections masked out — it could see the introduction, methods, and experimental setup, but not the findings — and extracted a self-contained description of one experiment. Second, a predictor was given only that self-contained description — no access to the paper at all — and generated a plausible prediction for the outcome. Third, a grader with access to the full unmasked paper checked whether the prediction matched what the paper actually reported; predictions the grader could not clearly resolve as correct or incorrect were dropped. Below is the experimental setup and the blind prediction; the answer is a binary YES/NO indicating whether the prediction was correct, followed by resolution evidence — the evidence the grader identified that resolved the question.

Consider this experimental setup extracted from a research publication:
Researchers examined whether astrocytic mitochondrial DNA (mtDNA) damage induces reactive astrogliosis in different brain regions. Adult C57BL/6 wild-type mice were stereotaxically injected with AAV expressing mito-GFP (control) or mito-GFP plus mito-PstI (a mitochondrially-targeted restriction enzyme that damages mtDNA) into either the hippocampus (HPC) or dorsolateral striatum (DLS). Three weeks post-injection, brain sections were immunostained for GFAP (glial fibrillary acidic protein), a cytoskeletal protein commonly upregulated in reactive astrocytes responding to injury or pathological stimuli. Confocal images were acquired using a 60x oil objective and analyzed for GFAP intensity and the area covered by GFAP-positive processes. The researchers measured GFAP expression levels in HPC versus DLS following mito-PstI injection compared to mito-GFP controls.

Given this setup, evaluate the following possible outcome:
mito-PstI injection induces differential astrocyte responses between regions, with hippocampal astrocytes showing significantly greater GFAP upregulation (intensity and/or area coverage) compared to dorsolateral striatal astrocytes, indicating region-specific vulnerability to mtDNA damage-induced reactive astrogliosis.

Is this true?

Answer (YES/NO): YES